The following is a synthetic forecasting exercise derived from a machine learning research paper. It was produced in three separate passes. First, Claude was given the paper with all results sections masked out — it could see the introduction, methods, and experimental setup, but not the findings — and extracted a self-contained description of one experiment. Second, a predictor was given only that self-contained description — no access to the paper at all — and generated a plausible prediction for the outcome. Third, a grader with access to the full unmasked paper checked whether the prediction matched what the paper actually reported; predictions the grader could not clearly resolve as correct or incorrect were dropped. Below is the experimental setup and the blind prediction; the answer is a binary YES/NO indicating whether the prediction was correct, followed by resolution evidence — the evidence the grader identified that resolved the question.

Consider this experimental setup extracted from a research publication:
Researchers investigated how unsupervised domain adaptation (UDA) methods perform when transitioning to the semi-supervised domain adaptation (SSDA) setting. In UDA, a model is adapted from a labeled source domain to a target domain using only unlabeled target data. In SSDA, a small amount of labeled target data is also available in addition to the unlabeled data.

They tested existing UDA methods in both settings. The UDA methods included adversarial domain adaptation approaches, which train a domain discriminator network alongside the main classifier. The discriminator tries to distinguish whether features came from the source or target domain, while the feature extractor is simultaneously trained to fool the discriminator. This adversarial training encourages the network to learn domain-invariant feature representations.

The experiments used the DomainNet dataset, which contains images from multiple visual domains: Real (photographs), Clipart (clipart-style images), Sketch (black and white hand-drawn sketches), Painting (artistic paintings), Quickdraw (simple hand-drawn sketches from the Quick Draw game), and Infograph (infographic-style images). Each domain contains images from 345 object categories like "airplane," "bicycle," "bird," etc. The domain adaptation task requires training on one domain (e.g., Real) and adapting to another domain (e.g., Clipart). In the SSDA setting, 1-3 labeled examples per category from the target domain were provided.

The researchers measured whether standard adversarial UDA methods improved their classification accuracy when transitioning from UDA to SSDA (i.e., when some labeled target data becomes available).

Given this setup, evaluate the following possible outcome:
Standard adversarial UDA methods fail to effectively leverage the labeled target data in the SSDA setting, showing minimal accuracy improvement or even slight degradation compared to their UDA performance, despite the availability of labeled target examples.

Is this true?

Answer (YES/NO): YES